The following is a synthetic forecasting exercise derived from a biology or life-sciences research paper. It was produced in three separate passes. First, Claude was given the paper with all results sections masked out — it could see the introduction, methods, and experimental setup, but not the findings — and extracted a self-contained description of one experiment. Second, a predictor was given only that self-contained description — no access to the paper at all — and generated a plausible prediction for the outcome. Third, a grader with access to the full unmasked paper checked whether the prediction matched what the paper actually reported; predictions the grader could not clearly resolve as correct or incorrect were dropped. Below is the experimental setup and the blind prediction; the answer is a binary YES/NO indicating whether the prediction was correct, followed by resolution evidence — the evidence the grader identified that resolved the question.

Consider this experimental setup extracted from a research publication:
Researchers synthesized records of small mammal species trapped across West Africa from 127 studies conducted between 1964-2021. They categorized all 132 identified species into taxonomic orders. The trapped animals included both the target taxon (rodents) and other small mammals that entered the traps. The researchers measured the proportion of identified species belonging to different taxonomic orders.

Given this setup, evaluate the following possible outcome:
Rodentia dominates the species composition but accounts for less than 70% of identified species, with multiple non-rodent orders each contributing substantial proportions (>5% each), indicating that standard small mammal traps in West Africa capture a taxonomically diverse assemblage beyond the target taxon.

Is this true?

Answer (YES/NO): NO